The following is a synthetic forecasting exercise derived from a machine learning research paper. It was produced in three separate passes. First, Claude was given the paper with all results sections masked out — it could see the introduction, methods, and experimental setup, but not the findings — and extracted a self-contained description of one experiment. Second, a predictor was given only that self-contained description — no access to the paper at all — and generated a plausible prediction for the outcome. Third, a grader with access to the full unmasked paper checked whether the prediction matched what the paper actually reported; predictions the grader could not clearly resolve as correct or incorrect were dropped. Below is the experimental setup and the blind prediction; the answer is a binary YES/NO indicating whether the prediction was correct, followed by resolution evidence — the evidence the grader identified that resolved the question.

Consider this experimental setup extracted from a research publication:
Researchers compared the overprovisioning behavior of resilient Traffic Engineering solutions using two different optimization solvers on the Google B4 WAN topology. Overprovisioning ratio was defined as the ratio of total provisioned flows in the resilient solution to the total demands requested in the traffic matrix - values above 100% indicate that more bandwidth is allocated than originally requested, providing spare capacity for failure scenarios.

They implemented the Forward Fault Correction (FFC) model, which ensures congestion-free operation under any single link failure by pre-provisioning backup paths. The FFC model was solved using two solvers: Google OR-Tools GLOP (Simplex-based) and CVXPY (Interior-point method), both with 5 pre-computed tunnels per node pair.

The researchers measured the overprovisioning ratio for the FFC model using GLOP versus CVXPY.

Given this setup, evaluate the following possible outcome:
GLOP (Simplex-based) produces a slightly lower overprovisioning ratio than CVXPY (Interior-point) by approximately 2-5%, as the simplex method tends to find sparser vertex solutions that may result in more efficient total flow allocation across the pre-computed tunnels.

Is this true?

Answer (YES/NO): NO